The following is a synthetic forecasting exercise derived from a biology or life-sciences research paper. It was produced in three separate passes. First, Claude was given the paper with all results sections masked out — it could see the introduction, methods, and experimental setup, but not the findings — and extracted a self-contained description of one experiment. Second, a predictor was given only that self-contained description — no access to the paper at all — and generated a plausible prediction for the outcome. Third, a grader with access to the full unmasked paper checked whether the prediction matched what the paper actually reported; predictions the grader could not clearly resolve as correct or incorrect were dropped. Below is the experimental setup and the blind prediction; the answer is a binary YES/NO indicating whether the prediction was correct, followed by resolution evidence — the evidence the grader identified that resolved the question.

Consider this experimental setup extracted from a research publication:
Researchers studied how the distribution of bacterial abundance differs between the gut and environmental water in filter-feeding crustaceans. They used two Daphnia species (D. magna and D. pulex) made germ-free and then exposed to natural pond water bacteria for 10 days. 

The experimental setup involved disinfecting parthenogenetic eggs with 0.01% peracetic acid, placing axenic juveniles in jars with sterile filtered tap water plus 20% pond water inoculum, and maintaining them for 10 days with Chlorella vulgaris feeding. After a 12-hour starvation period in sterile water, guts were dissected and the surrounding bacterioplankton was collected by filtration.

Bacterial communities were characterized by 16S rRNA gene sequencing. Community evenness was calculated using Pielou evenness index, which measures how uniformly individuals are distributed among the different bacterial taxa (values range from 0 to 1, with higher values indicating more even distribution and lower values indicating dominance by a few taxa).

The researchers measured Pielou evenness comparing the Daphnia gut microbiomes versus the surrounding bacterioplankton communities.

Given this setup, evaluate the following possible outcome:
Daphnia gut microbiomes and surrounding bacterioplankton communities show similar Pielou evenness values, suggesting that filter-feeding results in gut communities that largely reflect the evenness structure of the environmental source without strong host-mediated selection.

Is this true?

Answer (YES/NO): NO